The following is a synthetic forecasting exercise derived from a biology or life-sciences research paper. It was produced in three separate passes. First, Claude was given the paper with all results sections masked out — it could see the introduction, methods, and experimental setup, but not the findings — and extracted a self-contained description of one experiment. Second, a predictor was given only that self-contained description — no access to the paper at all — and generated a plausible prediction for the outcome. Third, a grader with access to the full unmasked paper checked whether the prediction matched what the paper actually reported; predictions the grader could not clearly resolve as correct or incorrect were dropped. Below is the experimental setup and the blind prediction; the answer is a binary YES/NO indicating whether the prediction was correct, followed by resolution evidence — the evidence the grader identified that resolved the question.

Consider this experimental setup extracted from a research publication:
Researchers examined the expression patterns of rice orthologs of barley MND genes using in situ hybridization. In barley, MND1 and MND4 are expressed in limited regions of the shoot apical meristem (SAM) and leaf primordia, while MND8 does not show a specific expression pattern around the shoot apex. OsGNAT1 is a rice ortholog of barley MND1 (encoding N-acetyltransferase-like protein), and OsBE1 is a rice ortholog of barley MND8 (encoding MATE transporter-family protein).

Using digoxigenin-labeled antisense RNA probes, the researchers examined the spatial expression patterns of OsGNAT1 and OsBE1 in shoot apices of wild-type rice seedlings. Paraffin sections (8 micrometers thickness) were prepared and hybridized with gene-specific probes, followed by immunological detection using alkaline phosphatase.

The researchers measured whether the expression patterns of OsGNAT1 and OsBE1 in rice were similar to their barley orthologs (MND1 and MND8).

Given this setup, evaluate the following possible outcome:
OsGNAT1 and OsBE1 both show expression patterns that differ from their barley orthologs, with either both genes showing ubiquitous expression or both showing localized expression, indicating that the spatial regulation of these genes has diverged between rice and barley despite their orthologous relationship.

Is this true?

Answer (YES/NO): YES